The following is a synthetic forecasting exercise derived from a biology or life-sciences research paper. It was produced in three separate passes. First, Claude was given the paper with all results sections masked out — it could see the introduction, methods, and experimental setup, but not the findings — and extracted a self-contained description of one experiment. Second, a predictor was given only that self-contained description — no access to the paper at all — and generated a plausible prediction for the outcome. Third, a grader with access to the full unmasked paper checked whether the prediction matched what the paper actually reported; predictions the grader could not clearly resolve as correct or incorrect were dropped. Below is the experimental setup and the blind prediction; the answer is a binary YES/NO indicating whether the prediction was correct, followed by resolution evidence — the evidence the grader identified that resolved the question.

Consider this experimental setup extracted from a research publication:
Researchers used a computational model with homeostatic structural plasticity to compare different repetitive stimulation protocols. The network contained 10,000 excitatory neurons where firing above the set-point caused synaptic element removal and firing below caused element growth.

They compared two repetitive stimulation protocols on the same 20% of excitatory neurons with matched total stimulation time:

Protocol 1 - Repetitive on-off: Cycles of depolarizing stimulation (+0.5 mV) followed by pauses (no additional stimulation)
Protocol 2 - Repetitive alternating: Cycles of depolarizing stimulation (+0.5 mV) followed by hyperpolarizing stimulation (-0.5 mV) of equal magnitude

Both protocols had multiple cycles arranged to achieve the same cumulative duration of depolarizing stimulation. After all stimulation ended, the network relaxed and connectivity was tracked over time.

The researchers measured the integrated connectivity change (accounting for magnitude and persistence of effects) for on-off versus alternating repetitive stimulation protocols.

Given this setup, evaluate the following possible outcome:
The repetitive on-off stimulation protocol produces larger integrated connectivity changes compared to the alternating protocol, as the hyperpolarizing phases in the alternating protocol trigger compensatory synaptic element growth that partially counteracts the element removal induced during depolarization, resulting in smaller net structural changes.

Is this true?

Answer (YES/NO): NO